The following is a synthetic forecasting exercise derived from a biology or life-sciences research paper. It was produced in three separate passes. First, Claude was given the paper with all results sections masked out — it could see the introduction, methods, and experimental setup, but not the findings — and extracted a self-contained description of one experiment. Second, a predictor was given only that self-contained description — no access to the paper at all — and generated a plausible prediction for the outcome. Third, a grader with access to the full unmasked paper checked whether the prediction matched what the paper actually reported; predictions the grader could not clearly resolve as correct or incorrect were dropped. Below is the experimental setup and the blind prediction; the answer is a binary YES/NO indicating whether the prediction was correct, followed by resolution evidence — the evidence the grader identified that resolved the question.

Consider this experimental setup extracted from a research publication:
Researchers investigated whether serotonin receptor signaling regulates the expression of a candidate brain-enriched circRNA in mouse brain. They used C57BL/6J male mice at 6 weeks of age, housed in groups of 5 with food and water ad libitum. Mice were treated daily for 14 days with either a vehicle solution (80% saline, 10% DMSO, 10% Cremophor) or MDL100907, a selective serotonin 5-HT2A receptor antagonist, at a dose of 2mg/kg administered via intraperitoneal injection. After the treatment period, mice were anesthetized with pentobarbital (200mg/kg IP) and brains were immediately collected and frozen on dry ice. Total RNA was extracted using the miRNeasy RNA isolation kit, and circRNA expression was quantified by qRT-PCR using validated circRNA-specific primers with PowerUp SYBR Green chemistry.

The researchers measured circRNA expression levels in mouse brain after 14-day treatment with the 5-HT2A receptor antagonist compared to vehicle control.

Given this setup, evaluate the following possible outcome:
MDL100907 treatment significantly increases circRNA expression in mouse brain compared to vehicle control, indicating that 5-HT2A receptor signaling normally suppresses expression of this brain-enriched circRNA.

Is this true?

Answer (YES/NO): NO